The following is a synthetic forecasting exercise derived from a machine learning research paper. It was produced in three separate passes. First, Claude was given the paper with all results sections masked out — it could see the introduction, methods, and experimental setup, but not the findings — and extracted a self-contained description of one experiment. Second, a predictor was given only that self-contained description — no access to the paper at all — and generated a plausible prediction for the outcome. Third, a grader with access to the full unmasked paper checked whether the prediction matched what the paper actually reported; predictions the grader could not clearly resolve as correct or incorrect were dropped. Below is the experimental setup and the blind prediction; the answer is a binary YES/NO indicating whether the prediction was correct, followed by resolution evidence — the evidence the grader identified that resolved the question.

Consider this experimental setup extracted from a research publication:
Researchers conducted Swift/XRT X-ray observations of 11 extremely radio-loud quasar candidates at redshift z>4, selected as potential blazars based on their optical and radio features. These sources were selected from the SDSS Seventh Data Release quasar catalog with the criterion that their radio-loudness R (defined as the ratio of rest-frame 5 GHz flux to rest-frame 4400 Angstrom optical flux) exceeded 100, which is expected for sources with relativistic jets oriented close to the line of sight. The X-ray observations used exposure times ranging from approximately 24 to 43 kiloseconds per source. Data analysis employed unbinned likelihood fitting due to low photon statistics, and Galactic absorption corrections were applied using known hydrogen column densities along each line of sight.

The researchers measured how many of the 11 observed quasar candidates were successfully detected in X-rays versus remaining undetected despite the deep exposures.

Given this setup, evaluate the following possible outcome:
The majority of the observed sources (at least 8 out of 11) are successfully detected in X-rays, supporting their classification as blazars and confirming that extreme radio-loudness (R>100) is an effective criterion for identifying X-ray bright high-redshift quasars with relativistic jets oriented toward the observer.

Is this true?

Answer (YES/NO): YES